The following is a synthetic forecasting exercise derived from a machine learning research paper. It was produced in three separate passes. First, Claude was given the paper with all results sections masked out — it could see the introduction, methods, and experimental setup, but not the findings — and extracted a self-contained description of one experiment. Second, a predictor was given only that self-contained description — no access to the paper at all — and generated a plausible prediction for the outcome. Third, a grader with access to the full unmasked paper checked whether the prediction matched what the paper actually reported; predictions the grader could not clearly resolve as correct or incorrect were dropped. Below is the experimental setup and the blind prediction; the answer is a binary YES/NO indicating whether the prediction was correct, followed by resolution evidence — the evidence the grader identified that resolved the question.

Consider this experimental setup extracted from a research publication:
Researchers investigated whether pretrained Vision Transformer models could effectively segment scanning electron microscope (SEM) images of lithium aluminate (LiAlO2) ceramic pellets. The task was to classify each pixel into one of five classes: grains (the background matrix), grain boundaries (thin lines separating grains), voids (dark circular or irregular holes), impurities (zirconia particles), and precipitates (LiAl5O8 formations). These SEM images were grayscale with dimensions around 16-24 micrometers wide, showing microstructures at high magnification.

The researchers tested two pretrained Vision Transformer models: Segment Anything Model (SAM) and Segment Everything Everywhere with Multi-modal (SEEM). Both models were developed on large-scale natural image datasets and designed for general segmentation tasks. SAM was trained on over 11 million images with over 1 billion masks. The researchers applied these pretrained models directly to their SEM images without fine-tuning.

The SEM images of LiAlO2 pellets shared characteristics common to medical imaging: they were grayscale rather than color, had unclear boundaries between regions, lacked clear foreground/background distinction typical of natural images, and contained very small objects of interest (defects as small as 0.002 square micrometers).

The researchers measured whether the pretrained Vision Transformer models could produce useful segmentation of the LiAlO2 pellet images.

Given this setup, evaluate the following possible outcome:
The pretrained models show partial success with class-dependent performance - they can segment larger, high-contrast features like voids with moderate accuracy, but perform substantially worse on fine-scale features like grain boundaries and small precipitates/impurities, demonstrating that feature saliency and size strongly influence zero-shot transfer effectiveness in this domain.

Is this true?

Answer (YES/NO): NO